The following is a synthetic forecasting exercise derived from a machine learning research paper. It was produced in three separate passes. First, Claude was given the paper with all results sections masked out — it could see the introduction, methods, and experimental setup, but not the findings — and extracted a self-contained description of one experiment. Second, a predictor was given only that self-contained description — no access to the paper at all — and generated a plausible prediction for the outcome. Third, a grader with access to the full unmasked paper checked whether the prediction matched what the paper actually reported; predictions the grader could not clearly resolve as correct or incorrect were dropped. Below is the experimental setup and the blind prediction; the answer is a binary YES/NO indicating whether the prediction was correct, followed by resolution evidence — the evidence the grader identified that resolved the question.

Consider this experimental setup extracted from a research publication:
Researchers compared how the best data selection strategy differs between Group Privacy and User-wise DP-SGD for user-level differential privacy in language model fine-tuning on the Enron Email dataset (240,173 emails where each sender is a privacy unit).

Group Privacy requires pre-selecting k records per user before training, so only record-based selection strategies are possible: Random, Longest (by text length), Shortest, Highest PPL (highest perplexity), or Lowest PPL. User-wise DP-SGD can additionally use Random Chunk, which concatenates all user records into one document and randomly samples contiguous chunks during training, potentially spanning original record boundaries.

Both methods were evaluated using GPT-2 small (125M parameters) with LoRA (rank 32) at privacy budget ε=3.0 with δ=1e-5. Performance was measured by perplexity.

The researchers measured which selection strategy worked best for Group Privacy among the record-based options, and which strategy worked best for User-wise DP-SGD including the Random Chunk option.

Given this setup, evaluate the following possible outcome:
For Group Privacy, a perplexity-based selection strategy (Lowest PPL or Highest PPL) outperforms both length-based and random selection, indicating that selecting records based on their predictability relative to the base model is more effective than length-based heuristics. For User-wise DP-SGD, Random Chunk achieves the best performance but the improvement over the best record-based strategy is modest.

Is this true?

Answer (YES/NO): NO